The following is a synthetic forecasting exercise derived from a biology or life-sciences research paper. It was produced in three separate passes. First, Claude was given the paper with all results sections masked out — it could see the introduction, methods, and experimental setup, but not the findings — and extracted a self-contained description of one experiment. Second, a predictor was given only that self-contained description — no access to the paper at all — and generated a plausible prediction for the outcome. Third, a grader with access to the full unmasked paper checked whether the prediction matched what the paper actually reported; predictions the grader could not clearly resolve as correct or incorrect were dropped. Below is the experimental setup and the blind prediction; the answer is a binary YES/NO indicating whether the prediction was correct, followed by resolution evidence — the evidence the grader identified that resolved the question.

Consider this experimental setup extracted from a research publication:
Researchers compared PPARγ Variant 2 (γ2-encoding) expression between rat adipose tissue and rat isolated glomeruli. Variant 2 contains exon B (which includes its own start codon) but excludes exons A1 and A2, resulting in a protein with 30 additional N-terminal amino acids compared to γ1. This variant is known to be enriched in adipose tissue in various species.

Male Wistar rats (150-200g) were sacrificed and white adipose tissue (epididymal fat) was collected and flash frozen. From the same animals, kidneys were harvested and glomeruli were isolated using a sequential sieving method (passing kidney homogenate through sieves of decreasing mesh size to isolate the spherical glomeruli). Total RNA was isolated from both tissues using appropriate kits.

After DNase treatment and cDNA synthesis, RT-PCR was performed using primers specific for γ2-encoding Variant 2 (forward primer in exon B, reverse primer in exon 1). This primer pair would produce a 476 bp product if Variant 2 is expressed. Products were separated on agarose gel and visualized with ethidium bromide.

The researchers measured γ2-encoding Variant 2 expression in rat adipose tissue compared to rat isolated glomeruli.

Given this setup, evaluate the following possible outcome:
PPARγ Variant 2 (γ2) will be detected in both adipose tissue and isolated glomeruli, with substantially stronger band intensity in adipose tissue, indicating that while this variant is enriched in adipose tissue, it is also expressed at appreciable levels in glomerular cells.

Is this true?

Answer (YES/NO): NO